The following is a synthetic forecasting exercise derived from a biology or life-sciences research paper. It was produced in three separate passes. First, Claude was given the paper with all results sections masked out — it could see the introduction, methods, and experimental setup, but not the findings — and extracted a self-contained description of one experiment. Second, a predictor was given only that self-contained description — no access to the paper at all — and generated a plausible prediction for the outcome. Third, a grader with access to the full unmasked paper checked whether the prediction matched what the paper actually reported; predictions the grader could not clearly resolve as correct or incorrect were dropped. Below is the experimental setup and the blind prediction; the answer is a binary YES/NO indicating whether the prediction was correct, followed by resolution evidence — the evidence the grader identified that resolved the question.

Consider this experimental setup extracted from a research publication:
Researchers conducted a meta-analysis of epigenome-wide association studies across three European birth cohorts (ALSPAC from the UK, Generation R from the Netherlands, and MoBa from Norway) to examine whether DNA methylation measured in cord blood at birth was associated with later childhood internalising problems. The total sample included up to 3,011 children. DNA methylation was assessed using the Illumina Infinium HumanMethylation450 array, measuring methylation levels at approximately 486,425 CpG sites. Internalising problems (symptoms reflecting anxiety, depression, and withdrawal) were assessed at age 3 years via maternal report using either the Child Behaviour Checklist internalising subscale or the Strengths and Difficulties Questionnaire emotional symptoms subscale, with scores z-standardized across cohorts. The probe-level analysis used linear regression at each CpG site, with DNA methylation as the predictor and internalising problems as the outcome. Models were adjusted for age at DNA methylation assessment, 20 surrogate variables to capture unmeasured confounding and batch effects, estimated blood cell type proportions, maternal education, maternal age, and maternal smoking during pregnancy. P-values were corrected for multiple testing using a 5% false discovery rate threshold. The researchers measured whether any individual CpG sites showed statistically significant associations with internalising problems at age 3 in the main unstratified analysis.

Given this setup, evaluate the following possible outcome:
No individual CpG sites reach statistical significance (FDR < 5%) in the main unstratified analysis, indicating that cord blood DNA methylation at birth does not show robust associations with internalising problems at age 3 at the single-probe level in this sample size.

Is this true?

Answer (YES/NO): YES